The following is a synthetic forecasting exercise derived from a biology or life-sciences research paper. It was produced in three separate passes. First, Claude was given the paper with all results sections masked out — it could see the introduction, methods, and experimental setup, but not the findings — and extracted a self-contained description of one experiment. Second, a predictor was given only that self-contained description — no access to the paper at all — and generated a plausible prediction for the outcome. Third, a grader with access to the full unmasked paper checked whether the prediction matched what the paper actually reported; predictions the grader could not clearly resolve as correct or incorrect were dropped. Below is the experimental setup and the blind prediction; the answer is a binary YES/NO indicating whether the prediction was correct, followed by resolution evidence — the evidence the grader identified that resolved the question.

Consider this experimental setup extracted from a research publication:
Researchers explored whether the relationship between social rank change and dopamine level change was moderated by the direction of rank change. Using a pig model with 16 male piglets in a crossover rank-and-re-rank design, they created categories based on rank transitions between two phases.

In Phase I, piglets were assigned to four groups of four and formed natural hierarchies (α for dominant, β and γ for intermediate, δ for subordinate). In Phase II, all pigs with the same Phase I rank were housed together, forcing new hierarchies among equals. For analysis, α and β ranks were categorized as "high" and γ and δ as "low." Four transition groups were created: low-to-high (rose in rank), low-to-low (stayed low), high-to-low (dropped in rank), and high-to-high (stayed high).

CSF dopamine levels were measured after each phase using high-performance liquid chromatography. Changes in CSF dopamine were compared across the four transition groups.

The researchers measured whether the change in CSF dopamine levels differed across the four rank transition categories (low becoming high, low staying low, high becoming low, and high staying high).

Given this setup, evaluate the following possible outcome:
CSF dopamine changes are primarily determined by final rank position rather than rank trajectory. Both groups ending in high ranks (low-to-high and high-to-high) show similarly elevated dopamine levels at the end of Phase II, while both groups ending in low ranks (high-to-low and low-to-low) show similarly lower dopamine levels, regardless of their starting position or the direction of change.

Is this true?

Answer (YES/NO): NO